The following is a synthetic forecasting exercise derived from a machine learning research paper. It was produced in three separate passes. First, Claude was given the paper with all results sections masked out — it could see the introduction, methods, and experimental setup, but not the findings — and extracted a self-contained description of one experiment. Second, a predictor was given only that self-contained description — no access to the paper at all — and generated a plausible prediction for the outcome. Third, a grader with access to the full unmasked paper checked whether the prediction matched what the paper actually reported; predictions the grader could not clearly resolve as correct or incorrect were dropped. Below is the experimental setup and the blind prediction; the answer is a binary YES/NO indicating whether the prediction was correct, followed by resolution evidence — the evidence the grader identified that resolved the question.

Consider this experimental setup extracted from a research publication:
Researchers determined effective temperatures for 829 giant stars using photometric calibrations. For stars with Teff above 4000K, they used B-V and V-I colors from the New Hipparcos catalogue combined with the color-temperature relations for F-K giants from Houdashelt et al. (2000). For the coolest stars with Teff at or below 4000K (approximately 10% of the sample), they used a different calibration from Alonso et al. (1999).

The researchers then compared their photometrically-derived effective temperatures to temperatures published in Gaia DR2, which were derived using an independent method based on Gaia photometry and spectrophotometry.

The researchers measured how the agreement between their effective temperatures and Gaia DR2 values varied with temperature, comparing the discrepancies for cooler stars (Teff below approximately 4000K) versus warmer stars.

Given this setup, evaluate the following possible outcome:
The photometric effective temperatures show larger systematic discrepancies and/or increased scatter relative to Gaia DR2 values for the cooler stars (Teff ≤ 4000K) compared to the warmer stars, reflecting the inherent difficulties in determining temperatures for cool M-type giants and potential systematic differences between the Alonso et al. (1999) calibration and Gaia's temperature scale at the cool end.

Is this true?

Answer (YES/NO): YES